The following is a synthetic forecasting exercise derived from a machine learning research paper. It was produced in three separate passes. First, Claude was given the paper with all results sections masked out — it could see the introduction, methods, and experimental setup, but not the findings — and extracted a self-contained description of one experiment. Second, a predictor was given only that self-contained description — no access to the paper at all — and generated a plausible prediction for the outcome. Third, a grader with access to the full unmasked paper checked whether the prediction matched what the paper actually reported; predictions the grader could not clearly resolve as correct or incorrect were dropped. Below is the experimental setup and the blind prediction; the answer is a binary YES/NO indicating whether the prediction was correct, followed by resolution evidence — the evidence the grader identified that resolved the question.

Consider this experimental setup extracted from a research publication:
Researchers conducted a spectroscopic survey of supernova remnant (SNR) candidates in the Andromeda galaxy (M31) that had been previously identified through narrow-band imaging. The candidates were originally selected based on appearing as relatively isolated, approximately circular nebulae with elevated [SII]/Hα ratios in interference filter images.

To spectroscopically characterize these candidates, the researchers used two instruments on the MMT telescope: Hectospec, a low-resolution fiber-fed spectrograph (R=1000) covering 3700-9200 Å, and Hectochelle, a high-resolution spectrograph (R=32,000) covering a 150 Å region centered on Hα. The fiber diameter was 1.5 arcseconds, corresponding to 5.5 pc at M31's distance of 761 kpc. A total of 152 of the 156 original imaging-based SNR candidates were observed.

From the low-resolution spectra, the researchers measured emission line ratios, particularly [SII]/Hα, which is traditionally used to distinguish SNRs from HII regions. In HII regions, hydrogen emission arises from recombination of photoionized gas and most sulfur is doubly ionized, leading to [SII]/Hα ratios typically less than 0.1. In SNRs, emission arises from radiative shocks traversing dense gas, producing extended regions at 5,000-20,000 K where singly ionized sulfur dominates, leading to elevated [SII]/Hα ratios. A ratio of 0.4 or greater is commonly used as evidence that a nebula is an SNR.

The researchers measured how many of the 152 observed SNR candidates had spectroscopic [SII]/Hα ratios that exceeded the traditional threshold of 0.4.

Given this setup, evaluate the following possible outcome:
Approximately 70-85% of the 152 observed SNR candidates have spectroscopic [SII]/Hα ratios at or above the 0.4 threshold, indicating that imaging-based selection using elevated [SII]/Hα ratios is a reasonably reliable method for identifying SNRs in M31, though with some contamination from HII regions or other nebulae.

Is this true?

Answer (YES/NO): YES